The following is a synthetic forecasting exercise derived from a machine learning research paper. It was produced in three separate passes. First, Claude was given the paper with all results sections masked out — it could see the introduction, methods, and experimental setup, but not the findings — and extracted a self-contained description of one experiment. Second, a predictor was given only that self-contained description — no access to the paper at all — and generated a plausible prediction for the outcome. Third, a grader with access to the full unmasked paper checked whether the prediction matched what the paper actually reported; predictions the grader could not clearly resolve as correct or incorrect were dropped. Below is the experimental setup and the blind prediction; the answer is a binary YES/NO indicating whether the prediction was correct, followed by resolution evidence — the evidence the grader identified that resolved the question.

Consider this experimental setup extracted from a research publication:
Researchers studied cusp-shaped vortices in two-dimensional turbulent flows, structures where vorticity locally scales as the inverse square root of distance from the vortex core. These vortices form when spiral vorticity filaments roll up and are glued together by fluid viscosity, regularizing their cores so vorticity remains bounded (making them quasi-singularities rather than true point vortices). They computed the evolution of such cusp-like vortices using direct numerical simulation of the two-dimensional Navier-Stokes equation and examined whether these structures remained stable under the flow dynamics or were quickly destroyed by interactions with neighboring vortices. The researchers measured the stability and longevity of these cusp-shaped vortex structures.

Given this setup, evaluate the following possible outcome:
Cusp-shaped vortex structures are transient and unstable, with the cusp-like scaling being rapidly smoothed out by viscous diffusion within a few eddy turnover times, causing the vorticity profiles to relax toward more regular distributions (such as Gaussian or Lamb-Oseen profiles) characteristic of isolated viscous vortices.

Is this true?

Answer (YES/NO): NO